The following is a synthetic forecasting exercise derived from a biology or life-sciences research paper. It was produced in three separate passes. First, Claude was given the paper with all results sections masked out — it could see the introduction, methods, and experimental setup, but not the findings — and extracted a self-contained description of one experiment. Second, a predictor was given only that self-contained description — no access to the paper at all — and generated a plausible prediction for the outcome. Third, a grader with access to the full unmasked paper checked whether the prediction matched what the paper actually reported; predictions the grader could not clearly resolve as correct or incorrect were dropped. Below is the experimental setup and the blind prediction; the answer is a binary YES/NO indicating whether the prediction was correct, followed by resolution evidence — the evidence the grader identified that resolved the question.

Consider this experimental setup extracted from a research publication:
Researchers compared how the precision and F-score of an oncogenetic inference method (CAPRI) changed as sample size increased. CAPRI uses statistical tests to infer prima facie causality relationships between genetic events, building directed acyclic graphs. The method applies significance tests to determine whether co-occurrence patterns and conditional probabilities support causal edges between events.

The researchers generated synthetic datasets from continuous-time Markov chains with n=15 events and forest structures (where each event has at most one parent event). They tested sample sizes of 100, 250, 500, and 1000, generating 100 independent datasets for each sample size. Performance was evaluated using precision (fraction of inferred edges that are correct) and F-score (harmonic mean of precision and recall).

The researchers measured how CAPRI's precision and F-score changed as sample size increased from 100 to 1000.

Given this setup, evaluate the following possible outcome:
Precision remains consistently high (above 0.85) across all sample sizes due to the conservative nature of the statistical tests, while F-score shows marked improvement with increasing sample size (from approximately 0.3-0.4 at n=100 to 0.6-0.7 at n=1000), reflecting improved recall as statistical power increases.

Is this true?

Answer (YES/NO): NO